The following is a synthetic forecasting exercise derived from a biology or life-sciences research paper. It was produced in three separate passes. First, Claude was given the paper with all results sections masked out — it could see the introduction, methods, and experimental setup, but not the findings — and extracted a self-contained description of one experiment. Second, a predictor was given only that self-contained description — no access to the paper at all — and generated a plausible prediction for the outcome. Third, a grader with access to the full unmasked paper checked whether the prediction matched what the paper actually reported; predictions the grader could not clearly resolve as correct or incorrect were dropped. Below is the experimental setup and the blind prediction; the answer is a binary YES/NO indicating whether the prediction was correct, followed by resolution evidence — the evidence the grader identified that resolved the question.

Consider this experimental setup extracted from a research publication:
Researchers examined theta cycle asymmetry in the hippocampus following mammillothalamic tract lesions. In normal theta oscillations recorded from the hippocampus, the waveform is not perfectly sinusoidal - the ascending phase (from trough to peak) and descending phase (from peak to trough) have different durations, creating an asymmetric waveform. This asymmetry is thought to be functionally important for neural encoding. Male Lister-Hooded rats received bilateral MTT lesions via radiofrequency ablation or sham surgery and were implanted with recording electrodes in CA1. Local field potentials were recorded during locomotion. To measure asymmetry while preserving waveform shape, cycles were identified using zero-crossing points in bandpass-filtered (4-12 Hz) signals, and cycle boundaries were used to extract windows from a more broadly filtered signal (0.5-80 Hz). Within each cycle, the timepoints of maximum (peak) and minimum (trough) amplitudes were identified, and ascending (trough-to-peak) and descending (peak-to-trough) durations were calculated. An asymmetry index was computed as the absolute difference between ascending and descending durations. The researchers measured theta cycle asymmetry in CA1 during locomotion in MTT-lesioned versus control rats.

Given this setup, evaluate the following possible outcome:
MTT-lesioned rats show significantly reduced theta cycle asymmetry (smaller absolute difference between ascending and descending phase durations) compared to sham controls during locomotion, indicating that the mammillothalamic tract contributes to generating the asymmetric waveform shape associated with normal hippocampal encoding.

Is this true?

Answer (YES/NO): YES